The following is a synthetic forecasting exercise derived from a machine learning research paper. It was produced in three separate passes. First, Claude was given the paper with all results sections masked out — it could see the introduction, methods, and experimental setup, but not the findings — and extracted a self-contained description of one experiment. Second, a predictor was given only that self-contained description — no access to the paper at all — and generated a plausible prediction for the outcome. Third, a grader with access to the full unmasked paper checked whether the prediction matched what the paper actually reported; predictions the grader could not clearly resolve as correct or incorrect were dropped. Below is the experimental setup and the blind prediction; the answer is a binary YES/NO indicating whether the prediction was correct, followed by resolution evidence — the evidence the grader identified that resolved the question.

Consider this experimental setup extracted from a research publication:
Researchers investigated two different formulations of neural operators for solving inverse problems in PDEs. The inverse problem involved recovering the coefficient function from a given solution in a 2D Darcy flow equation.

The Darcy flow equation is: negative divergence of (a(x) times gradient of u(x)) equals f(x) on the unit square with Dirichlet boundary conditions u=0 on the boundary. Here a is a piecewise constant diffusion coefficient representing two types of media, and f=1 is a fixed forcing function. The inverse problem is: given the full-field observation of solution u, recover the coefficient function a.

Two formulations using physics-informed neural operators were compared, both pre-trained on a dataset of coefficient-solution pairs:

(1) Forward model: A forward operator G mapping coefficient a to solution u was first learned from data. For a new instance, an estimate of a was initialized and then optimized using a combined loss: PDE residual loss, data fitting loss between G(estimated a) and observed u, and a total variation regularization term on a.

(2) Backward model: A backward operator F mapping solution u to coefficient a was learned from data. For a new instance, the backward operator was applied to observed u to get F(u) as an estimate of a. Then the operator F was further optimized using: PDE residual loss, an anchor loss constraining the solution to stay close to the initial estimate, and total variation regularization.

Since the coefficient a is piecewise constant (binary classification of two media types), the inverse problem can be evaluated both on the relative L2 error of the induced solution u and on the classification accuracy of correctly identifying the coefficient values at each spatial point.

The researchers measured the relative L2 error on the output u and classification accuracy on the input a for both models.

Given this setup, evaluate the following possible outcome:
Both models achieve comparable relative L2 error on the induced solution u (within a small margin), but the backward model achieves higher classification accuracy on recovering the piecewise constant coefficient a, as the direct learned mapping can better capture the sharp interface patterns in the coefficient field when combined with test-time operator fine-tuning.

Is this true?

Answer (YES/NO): NO